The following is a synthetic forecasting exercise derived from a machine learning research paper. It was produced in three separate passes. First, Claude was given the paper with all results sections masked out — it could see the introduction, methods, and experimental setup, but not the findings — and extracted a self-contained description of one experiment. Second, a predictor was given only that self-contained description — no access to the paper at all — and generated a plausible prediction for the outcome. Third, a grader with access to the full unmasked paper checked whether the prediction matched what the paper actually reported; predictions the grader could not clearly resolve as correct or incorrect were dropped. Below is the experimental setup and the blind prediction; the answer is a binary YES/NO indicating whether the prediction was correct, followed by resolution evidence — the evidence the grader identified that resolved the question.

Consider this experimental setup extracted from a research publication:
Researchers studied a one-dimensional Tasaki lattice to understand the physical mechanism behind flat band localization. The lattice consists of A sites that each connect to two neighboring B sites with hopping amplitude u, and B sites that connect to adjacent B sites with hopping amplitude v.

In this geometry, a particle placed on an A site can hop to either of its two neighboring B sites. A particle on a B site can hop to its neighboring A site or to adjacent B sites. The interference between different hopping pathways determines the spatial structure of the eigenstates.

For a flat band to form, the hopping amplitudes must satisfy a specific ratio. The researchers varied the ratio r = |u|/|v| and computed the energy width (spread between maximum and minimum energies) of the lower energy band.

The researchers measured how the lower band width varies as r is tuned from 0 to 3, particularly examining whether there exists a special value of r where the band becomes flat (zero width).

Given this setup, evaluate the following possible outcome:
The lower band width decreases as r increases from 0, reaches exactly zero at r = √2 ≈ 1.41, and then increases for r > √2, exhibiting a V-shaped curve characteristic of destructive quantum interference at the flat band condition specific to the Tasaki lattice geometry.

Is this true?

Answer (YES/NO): YES